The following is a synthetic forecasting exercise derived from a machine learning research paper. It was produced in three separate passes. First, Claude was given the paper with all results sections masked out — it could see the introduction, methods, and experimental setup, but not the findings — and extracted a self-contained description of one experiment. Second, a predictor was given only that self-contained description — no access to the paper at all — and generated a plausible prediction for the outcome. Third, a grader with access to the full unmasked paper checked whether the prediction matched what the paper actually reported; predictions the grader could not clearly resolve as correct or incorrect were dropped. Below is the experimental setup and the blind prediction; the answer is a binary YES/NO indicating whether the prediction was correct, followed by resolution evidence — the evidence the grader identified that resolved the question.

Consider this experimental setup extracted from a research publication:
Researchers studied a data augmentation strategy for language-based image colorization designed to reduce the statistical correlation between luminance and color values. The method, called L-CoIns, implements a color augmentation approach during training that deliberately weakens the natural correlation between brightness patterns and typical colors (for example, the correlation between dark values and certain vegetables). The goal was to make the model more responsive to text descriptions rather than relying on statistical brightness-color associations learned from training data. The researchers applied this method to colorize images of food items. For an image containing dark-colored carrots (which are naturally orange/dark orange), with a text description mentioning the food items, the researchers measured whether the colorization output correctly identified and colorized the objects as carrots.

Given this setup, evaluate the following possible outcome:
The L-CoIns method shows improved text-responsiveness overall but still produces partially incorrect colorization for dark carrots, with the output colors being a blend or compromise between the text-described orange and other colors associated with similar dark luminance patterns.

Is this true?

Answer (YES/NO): NO